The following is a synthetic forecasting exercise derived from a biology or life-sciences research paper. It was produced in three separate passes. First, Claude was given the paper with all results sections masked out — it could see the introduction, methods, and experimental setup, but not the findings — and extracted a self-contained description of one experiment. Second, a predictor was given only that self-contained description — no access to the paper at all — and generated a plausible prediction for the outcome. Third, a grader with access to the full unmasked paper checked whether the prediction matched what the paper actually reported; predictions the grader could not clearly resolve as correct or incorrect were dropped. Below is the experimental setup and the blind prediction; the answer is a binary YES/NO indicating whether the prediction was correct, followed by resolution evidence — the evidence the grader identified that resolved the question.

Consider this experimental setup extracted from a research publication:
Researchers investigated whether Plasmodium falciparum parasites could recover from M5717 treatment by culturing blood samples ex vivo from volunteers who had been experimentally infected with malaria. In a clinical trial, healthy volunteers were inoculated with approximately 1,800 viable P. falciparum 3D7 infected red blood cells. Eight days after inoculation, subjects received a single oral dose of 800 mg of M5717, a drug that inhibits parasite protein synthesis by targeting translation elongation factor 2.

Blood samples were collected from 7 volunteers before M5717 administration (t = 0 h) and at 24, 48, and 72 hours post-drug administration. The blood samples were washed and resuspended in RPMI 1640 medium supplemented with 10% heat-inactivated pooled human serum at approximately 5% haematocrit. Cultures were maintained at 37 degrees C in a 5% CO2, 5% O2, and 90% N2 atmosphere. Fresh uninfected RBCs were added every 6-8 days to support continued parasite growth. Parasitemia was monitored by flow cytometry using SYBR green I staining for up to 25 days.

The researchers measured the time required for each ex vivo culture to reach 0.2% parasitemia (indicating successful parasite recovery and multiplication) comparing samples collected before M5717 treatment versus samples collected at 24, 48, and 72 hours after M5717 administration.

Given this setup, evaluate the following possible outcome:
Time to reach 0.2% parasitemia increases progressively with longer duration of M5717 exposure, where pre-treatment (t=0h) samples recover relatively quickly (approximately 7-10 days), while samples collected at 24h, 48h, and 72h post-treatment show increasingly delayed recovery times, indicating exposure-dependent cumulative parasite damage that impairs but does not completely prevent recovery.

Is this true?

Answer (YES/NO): NO